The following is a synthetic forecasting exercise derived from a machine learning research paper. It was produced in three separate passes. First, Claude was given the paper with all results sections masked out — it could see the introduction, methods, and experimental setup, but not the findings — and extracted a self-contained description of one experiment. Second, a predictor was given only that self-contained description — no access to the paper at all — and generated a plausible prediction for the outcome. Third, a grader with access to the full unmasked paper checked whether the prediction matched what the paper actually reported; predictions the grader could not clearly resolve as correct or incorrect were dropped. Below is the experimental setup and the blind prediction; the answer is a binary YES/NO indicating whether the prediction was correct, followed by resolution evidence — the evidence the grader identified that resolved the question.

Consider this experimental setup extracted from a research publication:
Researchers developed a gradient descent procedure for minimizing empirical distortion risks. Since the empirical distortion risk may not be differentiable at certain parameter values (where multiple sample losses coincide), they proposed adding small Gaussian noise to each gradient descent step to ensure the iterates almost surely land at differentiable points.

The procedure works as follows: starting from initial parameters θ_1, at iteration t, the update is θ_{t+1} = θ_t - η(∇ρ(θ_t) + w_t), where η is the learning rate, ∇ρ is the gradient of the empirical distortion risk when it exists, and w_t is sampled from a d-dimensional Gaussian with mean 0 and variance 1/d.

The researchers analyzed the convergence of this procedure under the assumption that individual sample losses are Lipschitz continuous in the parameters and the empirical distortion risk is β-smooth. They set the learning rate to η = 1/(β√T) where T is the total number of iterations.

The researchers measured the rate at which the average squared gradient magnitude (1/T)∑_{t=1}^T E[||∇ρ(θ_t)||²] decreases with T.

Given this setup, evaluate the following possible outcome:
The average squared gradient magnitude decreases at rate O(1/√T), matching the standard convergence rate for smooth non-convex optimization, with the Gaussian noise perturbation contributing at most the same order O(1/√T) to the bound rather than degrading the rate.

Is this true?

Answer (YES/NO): YES